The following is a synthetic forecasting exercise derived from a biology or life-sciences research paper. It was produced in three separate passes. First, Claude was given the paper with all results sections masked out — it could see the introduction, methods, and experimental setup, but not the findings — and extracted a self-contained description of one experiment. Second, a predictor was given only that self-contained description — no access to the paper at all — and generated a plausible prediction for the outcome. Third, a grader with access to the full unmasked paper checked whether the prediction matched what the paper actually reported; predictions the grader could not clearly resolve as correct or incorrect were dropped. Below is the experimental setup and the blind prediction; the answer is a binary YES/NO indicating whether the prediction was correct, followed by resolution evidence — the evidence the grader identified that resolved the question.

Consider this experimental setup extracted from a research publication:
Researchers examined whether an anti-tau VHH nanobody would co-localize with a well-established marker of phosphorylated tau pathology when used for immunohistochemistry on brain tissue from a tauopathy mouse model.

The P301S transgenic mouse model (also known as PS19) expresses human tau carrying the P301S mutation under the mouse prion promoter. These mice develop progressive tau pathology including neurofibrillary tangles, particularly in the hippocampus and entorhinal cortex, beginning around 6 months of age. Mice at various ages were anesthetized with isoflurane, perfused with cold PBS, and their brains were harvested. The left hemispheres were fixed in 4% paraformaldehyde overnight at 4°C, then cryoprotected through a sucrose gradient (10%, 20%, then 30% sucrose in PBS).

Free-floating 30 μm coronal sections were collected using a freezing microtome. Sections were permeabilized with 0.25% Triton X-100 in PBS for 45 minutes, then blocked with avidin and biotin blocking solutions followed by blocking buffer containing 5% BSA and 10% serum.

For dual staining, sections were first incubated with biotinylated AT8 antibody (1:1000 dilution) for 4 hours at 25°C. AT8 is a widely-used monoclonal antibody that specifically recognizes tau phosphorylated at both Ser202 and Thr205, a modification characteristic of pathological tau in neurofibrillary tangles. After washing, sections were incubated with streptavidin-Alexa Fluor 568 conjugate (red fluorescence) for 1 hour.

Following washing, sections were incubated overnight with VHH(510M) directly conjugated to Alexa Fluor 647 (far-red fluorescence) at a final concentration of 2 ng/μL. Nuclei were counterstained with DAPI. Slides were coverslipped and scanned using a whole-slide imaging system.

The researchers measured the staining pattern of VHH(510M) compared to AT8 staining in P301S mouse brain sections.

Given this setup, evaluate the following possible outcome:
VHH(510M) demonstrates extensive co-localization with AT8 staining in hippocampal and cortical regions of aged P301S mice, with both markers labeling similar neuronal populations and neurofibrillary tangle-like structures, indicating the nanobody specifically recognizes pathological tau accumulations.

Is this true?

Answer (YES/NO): NO